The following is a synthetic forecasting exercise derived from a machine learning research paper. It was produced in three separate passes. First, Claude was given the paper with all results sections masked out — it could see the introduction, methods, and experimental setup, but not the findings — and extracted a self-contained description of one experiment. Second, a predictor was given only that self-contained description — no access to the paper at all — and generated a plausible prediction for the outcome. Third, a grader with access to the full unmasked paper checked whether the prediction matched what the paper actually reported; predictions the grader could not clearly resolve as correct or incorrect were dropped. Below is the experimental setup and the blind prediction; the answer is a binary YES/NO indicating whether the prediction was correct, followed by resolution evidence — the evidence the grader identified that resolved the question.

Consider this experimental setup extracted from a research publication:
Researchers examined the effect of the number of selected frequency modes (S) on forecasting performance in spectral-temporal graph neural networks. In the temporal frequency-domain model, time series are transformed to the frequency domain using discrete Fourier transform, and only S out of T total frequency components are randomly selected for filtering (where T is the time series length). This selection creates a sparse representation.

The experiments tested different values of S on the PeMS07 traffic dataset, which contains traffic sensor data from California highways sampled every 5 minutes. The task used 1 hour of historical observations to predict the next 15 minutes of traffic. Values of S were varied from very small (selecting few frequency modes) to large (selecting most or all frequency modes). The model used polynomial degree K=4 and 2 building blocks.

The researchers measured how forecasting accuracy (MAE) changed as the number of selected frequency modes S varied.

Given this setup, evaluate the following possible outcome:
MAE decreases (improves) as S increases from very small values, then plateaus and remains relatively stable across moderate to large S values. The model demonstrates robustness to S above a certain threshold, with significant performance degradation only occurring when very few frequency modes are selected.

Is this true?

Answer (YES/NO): NO